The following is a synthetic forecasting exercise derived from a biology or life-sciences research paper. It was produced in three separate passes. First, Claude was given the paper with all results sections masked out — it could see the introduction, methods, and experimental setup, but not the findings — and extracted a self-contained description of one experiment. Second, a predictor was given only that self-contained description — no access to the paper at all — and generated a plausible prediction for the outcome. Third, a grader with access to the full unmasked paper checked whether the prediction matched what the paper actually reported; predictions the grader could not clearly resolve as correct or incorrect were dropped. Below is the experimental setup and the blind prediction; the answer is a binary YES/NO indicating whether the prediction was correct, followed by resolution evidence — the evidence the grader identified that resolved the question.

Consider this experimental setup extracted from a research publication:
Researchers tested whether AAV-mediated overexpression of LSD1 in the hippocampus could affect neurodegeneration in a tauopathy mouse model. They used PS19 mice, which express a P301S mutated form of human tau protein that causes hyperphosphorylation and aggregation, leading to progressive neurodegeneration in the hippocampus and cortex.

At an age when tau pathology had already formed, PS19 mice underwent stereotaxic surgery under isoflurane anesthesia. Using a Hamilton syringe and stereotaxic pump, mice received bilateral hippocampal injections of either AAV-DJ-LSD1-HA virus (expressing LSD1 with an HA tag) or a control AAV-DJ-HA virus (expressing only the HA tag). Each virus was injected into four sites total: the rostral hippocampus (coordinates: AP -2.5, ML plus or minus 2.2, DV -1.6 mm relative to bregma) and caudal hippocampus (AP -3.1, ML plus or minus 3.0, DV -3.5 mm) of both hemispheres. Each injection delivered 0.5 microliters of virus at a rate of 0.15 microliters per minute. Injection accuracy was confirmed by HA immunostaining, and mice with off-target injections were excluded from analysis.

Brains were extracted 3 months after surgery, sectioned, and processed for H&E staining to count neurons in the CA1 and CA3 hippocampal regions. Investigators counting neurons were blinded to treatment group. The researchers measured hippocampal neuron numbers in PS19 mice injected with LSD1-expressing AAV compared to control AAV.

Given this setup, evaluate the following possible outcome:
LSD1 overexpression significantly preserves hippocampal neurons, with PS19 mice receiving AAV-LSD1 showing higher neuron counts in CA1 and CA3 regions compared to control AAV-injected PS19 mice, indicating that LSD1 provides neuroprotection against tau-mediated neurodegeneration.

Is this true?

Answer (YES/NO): YES